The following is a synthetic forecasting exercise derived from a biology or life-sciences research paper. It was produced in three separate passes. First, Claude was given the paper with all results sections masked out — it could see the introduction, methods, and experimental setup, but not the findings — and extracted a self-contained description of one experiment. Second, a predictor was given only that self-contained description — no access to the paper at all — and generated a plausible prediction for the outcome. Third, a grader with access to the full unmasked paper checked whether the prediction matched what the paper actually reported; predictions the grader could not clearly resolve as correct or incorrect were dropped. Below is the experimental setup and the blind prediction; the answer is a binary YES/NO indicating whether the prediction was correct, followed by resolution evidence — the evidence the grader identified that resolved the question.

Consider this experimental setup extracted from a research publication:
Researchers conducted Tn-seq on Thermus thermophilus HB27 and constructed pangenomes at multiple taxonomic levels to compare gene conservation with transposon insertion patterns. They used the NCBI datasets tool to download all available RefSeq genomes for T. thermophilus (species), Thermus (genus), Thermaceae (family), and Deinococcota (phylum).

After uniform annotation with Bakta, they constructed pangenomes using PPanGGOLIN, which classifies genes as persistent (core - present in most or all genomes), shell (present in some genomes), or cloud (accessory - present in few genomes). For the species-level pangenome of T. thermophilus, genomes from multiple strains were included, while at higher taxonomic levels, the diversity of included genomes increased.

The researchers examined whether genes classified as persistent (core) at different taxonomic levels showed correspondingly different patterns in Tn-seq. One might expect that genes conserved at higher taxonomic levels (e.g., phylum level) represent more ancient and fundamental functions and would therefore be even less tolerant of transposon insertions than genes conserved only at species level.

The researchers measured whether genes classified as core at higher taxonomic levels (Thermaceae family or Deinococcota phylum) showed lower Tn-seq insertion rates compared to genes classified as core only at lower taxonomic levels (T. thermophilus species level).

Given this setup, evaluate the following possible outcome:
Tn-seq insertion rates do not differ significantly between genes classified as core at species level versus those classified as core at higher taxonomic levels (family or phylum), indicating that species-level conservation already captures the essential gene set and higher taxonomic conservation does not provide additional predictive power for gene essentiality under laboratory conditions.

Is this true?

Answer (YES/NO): NO